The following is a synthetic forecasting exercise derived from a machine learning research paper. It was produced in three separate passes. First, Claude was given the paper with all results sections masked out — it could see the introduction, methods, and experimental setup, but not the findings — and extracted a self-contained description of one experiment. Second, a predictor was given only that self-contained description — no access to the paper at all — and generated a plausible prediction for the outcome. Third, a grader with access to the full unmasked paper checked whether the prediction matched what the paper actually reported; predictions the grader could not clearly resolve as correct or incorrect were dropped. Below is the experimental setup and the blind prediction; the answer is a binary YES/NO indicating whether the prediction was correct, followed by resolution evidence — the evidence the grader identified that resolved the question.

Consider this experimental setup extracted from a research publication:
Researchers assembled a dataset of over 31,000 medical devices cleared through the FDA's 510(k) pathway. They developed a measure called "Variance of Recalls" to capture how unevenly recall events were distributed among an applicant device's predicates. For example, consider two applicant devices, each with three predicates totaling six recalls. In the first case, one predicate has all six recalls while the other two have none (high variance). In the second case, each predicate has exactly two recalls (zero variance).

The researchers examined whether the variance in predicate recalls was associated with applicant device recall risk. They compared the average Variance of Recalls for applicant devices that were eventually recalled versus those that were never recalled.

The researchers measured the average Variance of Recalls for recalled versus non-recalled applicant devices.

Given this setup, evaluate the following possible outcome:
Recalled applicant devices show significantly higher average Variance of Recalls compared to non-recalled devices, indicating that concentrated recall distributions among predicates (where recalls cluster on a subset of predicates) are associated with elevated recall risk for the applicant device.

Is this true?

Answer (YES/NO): NO